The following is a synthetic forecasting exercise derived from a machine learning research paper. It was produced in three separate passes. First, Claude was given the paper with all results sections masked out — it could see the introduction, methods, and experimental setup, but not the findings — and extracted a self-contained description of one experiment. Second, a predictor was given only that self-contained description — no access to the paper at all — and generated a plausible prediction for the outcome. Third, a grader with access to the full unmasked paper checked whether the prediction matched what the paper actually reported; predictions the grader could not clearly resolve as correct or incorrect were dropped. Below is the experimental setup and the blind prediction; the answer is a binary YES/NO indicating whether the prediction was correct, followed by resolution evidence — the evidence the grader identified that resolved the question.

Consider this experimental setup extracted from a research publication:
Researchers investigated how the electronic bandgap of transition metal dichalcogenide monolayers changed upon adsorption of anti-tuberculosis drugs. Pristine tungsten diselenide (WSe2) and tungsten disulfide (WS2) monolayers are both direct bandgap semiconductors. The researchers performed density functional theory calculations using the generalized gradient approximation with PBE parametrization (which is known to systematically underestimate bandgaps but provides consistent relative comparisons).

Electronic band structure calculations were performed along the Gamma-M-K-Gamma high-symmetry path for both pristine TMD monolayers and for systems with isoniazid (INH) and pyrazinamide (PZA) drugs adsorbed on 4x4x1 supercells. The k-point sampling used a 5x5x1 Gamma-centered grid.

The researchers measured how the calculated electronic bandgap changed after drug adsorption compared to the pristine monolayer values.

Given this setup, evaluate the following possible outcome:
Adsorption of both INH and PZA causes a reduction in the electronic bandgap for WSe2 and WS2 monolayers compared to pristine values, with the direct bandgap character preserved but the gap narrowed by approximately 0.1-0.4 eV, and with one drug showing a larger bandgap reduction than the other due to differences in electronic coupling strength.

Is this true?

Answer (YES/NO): NO